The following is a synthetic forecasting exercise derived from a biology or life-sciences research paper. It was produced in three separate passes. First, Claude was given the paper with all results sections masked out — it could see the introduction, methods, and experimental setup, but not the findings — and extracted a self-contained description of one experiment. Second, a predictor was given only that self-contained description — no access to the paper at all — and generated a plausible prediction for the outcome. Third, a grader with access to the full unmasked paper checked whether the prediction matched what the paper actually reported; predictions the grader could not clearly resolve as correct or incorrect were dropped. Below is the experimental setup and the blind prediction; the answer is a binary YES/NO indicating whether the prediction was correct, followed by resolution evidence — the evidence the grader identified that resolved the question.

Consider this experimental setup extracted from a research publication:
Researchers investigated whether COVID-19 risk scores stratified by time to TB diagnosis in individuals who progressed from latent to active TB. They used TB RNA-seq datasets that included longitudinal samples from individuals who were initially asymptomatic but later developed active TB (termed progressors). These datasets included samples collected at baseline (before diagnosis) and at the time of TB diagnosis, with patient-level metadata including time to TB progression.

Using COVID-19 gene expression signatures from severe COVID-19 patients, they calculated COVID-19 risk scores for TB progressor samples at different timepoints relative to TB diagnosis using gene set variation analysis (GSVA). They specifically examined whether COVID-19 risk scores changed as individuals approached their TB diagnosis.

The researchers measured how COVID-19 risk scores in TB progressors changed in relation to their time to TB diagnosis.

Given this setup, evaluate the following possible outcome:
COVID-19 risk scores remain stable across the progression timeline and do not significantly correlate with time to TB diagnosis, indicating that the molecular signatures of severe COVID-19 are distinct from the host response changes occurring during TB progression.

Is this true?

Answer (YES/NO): NO